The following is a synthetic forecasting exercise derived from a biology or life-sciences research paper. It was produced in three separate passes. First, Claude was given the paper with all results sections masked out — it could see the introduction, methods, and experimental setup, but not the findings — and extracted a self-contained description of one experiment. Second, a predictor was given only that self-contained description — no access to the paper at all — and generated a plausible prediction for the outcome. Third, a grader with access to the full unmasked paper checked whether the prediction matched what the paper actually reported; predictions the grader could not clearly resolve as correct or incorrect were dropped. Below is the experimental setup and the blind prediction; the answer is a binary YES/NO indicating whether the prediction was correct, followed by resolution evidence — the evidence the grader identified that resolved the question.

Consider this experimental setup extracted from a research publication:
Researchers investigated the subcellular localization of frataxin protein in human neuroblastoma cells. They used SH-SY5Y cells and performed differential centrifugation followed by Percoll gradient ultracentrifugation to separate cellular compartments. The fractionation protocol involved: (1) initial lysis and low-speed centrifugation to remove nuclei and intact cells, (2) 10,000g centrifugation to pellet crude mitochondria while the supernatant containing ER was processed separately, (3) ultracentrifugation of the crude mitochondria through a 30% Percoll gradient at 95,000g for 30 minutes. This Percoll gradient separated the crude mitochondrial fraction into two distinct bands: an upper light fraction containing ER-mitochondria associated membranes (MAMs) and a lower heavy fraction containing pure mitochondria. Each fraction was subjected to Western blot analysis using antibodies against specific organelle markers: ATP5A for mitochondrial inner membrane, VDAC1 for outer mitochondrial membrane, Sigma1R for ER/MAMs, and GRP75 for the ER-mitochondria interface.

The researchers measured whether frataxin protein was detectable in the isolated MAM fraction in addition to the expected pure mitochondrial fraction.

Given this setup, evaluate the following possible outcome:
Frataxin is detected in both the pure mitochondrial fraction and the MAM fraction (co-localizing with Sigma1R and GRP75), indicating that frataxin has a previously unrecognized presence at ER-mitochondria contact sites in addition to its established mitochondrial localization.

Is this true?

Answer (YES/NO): YES